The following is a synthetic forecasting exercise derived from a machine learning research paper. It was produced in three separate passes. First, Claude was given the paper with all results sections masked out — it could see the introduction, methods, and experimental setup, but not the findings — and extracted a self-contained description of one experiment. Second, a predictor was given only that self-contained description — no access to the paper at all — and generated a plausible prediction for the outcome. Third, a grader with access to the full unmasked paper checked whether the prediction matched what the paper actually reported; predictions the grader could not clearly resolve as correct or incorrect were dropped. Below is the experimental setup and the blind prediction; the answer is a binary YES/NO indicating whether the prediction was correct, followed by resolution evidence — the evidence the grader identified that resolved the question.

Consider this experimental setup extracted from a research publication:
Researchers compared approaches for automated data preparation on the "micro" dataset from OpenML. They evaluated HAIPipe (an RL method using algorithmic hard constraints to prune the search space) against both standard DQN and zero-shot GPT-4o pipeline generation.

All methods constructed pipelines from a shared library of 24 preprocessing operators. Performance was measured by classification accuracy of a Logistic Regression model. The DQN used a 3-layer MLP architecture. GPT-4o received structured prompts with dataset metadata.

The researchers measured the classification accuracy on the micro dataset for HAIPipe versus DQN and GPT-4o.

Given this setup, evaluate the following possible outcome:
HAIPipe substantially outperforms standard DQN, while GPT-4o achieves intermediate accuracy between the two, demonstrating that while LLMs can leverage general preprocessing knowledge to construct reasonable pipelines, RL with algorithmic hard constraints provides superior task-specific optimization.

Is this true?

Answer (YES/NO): NO